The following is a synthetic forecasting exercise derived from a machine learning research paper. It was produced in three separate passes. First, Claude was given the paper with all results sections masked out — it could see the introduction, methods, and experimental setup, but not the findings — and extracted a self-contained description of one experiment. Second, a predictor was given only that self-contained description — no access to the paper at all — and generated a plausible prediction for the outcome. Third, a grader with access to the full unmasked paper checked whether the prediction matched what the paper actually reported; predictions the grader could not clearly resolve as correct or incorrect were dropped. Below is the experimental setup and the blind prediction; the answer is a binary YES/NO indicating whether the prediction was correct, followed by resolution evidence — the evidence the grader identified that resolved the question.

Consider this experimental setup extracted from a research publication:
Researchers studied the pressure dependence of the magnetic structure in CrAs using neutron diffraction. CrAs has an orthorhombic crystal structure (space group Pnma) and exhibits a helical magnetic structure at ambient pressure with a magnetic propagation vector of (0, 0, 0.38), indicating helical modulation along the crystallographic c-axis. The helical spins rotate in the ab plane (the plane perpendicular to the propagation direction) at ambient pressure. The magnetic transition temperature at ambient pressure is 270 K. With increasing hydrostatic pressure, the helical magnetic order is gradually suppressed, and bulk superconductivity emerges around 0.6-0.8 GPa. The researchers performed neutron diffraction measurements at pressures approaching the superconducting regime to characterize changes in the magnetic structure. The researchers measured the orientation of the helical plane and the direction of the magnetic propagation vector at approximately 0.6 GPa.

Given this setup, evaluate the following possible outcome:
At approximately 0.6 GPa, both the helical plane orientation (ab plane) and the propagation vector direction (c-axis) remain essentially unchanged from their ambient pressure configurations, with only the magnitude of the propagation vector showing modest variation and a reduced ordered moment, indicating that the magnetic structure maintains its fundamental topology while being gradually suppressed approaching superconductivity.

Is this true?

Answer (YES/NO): NO